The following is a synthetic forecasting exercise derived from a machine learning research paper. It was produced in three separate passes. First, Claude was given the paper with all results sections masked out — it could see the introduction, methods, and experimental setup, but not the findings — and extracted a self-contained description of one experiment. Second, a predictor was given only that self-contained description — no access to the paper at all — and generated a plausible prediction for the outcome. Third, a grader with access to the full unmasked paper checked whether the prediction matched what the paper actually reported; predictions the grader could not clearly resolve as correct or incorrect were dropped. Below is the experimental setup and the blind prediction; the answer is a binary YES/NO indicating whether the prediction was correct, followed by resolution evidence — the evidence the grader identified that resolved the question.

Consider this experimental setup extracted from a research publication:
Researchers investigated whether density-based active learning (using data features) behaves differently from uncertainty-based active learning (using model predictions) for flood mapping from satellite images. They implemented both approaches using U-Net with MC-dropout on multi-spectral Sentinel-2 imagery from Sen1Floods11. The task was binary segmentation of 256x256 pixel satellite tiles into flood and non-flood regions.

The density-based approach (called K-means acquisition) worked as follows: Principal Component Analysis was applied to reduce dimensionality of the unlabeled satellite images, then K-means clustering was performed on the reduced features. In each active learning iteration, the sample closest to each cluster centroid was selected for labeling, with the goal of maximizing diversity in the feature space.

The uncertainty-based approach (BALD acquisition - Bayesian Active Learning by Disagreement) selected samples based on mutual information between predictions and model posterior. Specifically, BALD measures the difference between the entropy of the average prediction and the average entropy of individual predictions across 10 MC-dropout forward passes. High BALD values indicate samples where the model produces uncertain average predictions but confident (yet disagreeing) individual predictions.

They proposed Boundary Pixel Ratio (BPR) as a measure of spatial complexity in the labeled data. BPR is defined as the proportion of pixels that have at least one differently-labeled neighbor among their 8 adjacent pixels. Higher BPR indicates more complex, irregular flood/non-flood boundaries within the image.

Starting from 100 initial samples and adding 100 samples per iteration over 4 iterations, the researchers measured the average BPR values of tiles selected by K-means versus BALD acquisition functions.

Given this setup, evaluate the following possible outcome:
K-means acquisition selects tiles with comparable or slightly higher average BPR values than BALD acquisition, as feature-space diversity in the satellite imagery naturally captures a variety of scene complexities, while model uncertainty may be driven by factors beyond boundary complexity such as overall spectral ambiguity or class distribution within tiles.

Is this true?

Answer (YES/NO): NO